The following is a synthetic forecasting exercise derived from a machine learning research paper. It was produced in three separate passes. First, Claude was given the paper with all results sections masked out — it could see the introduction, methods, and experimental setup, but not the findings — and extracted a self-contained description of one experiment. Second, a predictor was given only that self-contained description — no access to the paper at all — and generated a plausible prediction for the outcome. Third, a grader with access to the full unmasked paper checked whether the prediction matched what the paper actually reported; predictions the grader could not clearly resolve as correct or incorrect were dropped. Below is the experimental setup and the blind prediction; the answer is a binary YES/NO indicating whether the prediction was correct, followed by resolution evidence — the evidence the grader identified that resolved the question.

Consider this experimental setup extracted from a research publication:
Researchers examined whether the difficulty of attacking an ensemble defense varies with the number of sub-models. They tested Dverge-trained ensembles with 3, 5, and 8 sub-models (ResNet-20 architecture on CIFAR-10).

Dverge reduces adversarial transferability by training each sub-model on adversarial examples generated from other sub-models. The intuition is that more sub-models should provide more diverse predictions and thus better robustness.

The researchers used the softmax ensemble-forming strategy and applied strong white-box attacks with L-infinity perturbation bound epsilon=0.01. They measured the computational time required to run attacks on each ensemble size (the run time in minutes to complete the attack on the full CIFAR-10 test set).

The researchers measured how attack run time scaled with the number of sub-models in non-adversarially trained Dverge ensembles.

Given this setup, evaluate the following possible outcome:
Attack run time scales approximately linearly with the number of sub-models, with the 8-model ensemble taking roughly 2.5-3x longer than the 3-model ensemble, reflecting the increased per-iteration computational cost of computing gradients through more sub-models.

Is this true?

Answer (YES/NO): NO